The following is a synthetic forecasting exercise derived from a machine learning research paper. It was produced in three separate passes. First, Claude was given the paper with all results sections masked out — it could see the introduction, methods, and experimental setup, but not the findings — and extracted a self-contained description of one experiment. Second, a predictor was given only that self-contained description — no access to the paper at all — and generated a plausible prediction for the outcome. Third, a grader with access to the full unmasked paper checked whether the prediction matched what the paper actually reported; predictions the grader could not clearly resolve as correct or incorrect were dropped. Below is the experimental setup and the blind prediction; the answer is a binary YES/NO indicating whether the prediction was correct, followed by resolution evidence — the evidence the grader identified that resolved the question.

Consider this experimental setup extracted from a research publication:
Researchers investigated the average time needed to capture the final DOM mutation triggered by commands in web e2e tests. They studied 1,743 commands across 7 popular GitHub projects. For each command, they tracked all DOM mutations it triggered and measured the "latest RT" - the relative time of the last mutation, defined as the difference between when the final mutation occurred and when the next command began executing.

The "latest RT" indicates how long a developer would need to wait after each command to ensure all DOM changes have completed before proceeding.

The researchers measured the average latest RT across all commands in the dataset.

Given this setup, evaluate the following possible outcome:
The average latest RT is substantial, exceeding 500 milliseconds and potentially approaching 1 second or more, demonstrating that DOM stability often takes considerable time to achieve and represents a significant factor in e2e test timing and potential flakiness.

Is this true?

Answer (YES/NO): YES